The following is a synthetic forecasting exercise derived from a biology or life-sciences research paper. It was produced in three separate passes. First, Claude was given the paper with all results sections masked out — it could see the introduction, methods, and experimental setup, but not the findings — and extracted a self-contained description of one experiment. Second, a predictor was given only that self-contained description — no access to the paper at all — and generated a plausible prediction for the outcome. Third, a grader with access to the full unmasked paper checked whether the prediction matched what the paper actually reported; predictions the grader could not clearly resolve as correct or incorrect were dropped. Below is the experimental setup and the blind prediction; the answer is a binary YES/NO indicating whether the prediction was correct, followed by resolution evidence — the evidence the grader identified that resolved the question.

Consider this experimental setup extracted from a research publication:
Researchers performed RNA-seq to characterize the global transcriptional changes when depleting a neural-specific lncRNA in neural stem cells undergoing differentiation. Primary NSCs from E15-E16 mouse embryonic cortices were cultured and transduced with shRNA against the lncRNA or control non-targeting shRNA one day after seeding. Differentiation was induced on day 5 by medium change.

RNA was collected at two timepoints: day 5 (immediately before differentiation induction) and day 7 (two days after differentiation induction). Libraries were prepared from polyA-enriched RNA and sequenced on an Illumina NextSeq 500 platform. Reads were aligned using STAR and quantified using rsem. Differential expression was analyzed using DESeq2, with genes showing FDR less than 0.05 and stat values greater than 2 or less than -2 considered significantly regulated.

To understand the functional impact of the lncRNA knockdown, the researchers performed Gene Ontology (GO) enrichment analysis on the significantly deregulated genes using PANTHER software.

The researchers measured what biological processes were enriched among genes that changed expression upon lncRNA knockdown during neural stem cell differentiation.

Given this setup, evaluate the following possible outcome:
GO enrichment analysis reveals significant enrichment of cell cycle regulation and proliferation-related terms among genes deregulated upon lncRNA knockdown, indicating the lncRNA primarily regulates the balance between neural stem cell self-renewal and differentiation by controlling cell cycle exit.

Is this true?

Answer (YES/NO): NO